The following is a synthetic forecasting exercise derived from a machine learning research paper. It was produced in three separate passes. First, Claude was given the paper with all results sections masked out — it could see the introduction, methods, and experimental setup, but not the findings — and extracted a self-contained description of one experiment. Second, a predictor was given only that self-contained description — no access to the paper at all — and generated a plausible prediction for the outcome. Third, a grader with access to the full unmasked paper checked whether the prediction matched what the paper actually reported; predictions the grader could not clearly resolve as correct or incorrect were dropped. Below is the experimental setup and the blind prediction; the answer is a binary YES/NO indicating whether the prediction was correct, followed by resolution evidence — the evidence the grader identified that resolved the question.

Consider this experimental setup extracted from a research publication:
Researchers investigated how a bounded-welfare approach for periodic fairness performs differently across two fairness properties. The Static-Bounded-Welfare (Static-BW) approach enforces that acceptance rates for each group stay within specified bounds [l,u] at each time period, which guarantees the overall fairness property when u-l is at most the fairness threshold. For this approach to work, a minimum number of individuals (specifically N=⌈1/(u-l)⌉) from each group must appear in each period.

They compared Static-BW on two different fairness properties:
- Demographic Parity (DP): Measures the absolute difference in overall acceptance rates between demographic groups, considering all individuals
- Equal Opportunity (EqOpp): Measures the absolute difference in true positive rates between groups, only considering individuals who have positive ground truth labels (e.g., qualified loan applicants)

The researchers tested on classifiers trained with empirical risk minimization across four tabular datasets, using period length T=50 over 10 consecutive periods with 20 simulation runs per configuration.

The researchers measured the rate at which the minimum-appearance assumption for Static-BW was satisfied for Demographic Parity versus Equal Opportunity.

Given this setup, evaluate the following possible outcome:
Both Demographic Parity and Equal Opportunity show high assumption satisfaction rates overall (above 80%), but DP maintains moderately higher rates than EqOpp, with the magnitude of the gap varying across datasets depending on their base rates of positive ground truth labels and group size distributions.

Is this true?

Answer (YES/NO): NO